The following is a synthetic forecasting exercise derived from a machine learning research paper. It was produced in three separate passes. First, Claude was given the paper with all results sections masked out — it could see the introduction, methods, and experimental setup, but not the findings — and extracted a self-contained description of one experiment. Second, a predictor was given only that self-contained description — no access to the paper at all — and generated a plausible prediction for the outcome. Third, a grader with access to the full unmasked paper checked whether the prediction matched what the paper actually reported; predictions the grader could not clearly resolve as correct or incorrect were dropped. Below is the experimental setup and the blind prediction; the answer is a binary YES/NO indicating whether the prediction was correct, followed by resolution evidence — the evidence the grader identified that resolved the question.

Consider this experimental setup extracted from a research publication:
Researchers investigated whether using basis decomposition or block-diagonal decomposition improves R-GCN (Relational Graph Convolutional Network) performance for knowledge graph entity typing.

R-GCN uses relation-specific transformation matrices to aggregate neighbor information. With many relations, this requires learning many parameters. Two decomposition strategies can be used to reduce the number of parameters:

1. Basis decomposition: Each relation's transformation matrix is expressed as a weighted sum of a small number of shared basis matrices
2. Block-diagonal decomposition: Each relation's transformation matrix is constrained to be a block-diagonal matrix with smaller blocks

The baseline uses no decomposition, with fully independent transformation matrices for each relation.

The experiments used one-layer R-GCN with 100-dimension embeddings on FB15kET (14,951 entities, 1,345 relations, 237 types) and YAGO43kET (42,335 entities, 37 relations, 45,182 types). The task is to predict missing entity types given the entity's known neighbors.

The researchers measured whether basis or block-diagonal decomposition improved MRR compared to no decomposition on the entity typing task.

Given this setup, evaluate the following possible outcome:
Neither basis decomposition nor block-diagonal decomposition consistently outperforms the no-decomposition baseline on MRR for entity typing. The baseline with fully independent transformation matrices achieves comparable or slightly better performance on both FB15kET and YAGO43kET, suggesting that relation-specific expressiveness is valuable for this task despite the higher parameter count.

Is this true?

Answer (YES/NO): YES